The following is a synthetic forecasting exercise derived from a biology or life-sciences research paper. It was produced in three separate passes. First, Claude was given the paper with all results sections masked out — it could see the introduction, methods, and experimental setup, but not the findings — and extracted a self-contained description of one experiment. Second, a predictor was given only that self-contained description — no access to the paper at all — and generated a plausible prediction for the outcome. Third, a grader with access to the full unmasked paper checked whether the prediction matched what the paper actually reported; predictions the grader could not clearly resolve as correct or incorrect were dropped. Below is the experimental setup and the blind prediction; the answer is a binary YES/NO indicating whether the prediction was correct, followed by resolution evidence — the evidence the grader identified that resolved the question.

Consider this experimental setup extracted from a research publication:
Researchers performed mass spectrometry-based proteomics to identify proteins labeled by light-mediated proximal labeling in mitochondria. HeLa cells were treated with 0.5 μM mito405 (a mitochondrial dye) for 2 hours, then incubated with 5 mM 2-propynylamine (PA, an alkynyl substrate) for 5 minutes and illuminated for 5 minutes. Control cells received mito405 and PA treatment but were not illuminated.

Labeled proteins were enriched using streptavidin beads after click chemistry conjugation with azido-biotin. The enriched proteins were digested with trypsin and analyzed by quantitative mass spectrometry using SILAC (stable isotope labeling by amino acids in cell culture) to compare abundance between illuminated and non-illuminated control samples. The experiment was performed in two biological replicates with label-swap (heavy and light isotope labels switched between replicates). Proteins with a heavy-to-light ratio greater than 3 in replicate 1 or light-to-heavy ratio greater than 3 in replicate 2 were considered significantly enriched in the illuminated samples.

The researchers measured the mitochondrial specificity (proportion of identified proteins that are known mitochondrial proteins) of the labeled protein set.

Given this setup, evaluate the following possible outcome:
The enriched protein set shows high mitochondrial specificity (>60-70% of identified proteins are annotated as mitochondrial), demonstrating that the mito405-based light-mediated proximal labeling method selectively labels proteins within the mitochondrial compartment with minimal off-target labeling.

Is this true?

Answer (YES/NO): NO